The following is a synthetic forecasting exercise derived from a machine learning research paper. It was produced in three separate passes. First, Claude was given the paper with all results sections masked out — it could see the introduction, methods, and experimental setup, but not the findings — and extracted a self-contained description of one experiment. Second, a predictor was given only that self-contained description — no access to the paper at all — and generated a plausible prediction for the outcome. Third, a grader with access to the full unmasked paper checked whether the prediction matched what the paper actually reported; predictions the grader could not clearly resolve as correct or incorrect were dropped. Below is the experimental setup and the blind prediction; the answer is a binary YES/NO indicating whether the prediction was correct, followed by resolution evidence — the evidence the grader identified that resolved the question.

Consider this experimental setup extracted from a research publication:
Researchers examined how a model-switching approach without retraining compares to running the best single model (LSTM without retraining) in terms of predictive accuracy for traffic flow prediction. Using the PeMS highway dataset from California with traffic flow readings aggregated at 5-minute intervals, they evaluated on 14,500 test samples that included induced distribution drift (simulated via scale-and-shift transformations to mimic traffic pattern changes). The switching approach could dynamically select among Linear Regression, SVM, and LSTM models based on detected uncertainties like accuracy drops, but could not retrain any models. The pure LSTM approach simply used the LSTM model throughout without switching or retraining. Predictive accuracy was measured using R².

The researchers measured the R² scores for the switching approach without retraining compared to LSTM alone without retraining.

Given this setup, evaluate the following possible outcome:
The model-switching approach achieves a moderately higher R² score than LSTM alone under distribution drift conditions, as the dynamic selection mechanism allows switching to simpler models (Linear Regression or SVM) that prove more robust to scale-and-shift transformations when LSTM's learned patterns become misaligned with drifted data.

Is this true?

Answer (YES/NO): NO